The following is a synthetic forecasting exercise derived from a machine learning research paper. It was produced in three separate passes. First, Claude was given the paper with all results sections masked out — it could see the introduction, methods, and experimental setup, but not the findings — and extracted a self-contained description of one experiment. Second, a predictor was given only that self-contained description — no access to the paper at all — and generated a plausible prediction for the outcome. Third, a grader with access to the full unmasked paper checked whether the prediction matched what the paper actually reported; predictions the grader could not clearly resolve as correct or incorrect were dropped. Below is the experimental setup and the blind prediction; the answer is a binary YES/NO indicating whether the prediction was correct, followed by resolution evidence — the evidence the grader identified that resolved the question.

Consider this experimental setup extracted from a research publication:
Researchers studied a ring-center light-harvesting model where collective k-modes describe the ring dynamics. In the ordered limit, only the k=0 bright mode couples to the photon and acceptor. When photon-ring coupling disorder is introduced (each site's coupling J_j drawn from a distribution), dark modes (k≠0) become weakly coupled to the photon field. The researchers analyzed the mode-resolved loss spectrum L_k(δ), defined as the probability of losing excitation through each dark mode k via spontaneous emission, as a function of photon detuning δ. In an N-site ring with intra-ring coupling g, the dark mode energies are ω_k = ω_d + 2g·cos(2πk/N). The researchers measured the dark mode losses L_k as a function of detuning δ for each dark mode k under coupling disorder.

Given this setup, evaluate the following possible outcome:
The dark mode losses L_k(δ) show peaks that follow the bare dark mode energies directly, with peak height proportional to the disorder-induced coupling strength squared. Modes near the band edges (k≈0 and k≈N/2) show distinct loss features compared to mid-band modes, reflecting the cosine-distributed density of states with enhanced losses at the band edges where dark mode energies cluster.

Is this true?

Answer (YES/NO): NO